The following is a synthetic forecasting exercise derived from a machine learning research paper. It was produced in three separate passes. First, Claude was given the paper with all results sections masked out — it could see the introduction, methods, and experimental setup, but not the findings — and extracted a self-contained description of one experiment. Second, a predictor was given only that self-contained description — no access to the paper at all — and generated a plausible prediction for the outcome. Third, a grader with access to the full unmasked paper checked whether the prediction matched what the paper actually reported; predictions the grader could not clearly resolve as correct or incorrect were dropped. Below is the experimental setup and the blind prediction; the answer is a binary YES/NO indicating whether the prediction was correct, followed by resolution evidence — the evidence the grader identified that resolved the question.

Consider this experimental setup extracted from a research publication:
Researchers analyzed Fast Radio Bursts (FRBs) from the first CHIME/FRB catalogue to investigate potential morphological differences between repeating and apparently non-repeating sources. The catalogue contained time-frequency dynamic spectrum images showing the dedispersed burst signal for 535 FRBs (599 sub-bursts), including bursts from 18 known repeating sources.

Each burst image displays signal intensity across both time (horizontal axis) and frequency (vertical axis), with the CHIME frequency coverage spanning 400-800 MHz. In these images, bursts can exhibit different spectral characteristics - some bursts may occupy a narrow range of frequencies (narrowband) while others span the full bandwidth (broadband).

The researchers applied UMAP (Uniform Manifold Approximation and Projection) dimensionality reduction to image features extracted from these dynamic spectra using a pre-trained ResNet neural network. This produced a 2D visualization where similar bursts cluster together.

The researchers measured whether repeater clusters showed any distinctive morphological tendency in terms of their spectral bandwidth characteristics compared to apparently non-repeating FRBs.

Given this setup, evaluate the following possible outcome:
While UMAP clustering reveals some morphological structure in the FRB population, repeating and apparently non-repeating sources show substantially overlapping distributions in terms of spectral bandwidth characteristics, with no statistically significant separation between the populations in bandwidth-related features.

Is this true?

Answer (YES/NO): NO